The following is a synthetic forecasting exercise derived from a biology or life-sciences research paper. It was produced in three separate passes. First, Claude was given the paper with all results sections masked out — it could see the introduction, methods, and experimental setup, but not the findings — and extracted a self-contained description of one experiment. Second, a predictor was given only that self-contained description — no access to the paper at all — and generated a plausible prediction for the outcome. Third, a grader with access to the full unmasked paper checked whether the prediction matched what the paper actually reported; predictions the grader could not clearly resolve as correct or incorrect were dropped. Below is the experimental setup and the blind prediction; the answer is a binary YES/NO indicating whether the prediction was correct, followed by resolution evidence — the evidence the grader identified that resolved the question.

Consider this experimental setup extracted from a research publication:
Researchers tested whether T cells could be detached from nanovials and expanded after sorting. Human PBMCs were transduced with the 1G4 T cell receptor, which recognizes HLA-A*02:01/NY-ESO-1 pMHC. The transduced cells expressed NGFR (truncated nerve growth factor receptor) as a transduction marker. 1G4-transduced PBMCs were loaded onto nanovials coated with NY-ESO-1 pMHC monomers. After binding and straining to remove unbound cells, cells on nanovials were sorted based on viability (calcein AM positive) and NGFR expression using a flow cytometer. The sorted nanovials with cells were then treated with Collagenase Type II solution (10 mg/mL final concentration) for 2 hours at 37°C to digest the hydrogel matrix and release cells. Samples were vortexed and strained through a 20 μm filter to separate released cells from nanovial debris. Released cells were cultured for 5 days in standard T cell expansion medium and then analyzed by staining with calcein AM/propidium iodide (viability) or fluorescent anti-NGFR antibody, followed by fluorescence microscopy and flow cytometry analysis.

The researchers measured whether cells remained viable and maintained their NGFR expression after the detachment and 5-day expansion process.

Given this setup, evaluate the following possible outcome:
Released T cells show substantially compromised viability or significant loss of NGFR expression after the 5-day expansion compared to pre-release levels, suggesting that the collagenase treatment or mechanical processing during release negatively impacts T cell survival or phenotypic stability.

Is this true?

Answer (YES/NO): NO